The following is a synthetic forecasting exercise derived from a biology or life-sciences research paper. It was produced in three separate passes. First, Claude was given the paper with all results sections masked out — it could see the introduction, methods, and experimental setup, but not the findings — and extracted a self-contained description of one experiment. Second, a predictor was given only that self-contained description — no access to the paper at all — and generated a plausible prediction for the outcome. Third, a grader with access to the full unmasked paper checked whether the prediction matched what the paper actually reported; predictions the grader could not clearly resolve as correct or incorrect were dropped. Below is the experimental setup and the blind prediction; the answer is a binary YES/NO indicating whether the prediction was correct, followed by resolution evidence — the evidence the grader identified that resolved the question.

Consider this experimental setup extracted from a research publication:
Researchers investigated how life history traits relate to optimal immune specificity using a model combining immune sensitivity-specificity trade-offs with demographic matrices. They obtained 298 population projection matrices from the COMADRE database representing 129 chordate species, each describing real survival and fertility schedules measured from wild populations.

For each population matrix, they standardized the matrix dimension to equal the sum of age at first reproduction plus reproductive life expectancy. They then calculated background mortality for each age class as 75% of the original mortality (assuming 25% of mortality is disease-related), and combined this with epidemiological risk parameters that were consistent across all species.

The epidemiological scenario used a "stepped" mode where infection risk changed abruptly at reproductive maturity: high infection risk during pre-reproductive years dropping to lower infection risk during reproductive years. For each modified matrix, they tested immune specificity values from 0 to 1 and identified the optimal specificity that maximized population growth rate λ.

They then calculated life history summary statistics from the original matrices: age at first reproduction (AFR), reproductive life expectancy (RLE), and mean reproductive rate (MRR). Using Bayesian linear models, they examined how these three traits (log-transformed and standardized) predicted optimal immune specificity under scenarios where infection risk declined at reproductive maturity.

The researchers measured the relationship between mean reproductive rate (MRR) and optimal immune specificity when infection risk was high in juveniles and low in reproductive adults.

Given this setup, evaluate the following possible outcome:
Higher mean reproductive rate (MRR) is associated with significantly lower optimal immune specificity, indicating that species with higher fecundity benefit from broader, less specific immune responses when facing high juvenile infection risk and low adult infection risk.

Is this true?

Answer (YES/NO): YES